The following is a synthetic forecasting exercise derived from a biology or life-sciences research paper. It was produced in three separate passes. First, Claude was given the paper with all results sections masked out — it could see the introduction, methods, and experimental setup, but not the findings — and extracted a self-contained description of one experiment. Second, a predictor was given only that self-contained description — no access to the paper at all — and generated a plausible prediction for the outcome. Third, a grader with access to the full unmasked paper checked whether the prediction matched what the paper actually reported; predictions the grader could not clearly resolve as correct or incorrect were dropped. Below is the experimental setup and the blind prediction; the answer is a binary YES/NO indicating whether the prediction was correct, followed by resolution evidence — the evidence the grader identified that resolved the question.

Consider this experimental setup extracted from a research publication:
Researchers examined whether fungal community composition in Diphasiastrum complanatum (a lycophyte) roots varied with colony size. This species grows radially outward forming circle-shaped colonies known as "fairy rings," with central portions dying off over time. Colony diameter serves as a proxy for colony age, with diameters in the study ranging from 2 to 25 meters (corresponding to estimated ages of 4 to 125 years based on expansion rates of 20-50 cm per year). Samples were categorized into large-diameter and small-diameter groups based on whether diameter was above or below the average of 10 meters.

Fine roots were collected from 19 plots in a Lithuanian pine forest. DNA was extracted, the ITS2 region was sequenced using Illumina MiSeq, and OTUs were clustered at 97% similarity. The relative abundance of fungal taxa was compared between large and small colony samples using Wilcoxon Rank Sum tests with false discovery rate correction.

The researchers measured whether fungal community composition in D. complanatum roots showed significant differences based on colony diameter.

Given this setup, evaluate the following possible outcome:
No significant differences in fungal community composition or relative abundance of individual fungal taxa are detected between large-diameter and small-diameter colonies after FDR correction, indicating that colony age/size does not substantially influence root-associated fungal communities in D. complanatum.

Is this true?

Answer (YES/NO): YES